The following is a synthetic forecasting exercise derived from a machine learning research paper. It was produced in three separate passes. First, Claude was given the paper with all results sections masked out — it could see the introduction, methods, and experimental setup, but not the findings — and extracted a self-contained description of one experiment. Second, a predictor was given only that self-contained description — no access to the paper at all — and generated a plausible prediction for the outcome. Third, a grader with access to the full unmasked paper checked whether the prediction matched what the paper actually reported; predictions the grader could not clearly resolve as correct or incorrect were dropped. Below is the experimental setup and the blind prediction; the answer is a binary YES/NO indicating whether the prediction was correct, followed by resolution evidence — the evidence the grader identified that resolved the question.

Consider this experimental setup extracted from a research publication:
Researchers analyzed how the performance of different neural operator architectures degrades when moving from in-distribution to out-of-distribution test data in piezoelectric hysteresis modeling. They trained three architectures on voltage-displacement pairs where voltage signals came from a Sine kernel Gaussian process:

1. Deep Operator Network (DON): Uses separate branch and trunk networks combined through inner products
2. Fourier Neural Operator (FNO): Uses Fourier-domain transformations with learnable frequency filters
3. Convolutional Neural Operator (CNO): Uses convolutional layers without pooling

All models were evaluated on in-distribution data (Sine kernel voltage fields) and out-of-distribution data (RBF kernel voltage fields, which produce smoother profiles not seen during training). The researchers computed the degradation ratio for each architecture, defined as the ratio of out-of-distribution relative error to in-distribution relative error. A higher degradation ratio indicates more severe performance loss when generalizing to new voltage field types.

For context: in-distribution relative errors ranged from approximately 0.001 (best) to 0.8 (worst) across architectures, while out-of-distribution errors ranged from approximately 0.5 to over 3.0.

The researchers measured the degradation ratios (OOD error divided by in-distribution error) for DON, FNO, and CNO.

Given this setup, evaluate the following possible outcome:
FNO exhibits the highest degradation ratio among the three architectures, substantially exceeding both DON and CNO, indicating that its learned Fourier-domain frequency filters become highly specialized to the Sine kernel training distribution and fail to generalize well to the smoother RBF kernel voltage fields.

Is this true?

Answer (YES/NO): YES